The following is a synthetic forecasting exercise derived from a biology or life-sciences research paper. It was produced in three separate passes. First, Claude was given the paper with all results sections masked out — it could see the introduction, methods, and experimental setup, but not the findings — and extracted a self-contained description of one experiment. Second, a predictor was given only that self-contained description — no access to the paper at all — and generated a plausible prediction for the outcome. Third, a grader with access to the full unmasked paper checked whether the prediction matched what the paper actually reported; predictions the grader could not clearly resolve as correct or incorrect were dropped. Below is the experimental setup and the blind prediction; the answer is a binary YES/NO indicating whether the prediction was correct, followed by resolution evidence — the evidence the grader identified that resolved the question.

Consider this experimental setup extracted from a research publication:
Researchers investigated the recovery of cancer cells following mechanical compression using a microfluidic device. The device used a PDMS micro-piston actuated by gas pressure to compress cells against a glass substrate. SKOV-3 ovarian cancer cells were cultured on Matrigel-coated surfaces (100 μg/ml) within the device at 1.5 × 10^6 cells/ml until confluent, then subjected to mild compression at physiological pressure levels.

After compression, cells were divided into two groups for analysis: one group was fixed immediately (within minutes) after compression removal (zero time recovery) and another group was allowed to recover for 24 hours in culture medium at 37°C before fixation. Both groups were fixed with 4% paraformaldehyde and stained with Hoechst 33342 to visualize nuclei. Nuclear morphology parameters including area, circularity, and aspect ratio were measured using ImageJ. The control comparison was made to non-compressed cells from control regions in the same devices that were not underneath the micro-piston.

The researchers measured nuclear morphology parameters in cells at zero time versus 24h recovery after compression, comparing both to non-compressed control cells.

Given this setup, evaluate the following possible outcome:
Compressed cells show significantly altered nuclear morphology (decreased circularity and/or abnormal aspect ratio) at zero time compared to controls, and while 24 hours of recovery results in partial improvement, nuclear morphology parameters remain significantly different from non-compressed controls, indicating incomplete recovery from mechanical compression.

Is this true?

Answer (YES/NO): NO